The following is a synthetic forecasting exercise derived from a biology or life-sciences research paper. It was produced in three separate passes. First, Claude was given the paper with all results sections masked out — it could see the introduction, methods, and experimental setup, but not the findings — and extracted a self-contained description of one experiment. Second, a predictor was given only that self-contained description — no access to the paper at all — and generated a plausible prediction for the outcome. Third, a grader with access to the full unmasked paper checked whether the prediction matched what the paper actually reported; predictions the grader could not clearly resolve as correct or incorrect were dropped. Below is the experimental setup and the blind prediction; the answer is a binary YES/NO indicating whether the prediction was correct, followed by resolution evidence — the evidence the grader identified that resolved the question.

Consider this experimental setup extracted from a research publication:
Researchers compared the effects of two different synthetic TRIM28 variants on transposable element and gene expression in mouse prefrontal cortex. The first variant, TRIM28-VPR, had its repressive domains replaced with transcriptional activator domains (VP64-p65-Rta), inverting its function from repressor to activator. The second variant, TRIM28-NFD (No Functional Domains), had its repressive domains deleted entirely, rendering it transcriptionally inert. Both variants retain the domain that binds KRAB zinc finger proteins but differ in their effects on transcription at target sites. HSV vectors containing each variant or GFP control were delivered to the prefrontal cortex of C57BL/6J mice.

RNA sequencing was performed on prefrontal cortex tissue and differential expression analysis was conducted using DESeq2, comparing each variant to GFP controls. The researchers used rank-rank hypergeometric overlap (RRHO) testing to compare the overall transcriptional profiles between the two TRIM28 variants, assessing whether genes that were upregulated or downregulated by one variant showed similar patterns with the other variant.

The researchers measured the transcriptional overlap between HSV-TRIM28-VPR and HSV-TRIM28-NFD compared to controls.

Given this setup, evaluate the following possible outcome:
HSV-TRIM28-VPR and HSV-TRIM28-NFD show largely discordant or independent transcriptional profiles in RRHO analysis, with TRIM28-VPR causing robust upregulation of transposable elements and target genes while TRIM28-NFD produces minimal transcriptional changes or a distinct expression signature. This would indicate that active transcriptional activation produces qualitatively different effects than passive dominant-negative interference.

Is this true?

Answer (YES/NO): NO